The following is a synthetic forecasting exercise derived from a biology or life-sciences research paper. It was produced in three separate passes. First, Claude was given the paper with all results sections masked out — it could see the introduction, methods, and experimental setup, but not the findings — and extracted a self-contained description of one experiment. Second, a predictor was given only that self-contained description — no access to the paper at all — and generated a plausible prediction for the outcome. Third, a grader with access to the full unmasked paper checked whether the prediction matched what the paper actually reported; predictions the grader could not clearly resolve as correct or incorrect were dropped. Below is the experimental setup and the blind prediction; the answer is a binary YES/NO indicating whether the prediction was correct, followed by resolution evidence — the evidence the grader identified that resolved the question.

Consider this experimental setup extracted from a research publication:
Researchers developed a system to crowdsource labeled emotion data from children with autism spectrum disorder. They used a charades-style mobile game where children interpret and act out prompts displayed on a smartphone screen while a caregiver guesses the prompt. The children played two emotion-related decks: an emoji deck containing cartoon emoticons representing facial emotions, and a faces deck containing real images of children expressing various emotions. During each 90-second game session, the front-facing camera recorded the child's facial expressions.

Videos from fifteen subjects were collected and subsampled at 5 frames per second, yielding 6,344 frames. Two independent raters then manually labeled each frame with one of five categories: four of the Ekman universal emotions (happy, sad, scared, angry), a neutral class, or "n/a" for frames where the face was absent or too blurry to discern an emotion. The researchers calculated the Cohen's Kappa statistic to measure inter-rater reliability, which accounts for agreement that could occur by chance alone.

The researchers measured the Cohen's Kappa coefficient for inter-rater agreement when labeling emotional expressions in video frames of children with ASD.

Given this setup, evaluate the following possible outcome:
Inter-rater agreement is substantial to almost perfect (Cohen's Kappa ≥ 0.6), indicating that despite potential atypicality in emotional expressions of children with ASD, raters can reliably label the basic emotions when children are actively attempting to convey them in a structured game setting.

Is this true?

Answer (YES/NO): YES